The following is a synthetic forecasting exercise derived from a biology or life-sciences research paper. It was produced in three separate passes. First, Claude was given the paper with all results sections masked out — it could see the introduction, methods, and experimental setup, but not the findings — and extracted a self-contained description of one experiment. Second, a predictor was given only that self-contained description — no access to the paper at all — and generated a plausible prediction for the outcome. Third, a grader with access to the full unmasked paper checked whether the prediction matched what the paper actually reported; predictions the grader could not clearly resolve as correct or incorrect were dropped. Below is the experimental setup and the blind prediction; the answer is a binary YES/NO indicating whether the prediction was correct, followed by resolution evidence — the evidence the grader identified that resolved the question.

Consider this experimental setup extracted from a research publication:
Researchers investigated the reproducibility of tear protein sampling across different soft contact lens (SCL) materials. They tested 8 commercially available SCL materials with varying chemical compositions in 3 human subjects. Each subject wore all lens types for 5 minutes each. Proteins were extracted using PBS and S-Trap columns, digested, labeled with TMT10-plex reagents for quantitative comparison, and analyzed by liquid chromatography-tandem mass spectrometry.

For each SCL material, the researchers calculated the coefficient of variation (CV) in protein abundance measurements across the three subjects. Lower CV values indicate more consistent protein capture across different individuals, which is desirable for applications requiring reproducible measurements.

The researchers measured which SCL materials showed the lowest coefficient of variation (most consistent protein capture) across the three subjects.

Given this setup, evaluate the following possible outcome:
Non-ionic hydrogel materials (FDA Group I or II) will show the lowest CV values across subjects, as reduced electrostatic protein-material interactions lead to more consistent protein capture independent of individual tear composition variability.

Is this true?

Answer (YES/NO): NO